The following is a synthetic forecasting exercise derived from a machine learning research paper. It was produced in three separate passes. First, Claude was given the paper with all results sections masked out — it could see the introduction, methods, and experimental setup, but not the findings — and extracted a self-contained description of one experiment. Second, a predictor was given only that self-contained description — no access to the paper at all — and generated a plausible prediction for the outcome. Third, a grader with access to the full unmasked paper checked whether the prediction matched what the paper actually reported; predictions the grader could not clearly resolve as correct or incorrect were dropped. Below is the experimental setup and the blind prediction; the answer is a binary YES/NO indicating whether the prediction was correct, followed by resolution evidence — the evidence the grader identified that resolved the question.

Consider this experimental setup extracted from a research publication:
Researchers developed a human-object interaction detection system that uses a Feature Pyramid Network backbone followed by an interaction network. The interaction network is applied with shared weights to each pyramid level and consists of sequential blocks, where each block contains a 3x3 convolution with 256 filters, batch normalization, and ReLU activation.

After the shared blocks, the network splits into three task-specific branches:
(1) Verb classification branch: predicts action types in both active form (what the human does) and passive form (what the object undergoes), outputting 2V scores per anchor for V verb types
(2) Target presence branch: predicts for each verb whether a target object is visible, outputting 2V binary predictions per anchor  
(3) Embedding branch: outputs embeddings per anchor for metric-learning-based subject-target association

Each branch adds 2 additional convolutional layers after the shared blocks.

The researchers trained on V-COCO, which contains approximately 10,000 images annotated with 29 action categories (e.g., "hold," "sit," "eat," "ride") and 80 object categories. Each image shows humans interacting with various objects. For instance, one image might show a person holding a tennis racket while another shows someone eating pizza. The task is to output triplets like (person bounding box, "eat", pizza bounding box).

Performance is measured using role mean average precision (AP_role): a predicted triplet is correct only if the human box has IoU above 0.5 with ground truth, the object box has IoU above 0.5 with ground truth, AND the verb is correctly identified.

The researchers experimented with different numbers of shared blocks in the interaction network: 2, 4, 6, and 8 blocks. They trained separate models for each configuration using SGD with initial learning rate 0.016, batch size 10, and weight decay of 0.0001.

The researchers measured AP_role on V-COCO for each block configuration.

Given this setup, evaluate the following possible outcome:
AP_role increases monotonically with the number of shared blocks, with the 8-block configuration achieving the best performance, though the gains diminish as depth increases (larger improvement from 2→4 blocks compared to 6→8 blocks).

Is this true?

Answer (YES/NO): NO